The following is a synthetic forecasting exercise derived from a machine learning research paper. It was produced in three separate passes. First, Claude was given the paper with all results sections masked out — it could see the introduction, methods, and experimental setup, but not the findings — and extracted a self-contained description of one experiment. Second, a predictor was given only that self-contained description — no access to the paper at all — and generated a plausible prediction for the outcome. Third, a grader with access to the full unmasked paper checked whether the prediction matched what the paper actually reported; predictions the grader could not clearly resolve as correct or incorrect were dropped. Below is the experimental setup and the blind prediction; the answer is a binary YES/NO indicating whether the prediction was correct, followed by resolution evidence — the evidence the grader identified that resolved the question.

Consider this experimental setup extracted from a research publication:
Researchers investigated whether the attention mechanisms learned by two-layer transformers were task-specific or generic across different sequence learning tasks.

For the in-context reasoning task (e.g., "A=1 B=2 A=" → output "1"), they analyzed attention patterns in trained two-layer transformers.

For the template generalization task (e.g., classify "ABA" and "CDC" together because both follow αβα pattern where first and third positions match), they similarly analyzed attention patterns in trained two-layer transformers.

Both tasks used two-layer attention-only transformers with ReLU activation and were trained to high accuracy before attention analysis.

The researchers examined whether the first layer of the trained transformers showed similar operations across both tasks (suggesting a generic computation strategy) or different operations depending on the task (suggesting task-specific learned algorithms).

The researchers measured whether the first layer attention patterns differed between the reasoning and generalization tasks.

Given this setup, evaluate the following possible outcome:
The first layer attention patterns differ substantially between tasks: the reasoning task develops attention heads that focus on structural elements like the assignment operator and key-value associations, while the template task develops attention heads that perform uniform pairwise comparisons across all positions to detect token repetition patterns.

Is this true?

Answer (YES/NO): NO